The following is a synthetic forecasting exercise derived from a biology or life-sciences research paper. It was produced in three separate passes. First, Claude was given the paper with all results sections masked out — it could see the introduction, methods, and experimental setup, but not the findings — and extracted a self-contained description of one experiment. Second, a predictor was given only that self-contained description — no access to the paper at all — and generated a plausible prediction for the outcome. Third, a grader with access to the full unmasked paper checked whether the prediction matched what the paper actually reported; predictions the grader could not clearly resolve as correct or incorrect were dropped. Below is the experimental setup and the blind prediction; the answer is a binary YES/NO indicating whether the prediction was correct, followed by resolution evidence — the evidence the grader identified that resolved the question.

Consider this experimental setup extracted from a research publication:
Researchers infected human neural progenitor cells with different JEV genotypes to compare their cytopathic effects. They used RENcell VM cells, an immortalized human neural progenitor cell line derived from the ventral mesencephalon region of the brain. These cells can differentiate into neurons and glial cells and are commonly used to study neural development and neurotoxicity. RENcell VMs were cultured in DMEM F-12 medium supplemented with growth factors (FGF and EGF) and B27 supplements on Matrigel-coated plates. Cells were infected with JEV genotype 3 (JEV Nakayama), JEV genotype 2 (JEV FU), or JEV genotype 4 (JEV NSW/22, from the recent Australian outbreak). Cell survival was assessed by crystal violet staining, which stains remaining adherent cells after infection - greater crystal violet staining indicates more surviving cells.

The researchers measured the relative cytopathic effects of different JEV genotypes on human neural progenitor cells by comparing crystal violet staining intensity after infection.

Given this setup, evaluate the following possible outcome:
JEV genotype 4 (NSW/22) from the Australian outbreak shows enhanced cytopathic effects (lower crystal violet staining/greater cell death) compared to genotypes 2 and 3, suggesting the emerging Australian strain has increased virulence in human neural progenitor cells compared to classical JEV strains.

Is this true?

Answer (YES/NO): NO